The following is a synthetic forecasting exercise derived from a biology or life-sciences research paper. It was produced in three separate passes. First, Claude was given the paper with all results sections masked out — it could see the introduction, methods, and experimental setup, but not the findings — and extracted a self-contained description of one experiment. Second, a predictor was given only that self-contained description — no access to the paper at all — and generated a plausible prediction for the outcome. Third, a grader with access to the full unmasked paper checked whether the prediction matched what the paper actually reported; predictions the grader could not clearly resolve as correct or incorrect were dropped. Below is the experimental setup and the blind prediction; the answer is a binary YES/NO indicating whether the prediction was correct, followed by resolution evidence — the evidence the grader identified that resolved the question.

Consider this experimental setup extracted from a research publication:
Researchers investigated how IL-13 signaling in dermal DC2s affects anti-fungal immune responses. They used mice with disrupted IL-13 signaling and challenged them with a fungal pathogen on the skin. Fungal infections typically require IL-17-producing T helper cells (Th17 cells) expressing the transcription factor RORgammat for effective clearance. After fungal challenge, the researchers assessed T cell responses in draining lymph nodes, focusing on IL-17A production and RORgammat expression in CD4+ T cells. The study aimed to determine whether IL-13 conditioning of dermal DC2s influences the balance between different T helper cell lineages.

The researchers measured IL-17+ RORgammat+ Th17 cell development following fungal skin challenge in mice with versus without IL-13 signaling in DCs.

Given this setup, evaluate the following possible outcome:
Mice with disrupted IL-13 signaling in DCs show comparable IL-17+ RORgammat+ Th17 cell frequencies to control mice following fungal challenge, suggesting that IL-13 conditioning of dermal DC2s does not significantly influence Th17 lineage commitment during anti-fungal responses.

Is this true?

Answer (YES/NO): NO